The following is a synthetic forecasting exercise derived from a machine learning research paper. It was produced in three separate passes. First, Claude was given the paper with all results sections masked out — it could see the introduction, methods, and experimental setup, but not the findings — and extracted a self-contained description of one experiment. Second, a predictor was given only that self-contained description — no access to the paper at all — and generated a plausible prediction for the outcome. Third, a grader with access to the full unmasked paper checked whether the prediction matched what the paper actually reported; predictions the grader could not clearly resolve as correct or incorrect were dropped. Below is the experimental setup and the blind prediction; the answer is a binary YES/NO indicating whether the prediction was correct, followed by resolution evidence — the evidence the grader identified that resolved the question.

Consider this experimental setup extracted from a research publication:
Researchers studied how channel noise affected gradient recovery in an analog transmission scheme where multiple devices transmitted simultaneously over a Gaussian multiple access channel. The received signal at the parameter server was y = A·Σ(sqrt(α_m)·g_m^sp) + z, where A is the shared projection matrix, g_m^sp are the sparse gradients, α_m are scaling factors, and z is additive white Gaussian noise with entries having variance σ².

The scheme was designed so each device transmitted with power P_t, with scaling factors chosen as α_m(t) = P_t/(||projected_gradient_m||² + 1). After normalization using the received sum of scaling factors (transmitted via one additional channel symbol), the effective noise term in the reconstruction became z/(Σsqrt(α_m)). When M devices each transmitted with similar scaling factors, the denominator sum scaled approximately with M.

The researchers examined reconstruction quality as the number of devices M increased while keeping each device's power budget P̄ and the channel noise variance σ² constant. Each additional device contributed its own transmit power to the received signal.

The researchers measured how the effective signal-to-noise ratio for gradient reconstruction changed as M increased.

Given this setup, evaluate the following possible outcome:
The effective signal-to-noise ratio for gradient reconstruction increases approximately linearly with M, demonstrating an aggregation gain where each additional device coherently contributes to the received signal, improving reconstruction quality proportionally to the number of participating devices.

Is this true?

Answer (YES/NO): NO